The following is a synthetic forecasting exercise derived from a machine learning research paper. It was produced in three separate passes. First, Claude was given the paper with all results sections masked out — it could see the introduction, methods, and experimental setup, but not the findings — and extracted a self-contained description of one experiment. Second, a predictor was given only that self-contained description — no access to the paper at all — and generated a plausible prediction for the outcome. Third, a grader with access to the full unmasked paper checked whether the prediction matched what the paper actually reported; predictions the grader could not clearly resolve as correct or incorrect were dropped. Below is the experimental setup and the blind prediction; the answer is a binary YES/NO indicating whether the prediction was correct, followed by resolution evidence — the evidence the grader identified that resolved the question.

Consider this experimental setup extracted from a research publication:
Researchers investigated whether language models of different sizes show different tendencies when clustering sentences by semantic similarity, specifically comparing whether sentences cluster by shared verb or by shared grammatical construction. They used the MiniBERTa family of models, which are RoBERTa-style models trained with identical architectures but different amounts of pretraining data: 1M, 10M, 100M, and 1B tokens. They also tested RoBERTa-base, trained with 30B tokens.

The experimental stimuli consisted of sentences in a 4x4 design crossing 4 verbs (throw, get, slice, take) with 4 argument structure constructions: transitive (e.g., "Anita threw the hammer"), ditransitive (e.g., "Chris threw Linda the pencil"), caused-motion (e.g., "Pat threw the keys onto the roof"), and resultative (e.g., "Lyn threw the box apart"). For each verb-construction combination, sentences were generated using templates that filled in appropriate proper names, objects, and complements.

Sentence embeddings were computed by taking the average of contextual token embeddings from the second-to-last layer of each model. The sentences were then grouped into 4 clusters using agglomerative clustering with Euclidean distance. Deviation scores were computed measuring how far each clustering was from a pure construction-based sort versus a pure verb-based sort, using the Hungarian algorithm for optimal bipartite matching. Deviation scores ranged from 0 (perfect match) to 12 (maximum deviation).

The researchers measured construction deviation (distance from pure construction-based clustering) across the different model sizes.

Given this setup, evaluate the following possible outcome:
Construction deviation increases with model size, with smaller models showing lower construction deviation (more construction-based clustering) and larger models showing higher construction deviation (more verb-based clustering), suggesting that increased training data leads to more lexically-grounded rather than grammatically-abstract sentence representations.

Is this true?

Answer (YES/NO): NO